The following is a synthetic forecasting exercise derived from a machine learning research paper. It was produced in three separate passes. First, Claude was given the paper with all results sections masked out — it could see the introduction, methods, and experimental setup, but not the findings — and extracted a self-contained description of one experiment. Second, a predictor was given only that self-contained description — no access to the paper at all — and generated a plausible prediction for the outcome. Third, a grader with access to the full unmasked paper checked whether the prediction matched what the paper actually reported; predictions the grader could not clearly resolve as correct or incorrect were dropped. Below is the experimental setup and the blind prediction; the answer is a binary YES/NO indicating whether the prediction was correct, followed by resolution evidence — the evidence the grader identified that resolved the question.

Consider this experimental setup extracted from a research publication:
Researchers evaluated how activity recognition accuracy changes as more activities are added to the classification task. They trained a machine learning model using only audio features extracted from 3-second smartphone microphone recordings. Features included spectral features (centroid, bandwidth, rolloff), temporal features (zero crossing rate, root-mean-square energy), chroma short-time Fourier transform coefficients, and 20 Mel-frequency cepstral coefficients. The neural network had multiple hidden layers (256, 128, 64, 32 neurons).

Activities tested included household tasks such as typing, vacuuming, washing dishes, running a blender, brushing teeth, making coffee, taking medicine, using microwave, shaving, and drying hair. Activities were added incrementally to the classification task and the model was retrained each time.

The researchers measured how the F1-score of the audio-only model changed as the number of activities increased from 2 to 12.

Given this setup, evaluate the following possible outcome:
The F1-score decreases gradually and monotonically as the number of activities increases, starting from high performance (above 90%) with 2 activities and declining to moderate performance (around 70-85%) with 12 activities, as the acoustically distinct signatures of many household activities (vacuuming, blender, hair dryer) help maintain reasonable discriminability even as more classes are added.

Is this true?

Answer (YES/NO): NO